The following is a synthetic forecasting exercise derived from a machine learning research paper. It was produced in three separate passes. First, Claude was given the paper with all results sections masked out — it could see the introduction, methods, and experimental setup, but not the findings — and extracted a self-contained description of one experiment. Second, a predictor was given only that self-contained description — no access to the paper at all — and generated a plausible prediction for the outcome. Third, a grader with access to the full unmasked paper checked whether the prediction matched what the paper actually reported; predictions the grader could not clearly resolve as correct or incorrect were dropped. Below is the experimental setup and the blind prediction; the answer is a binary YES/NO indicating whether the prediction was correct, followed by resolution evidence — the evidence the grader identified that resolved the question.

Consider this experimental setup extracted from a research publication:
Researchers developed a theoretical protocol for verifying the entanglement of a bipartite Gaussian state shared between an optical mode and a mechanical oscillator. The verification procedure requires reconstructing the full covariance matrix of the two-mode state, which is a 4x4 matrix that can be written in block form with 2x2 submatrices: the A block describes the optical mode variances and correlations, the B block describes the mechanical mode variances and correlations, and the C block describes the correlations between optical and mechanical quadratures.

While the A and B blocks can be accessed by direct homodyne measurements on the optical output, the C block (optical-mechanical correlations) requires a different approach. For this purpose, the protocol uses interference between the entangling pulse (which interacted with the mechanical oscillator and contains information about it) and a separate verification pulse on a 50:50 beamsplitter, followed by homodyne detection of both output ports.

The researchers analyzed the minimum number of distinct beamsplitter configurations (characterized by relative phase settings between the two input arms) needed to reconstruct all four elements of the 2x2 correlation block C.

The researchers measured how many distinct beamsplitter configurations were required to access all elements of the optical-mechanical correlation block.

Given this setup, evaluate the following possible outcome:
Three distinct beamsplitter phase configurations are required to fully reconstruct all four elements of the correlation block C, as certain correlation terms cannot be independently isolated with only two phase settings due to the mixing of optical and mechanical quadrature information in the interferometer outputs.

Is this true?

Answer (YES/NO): NO